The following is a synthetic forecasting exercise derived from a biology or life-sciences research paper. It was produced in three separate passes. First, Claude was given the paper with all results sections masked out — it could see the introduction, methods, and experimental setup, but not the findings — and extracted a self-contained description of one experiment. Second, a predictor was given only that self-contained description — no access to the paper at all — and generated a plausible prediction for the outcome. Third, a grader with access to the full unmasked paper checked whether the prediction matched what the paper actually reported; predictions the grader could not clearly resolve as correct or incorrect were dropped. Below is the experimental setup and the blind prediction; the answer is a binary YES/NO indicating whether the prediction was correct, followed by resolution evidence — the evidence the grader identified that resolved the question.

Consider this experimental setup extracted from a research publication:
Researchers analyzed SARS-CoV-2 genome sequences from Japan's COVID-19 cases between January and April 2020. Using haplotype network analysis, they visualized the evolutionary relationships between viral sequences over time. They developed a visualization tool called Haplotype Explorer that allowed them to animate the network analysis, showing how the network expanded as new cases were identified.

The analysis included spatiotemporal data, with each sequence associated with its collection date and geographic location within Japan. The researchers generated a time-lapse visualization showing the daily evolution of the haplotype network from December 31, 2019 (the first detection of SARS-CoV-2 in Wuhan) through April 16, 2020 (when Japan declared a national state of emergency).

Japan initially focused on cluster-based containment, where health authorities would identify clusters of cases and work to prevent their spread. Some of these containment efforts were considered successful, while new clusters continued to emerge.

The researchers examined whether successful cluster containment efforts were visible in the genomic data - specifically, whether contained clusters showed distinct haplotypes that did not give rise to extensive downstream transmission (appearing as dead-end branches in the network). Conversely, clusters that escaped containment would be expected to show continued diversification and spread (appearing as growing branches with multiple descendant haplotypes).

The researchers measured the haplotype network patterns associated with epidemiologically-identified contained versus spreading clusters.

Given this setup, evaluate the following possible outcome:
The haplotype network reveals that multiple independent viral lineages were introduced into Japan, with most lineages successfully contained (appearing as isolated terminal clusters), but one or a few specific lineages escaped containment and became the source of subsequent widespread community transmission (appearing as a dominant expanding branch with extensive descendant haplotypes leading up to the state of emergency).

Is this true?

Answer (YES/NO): NO